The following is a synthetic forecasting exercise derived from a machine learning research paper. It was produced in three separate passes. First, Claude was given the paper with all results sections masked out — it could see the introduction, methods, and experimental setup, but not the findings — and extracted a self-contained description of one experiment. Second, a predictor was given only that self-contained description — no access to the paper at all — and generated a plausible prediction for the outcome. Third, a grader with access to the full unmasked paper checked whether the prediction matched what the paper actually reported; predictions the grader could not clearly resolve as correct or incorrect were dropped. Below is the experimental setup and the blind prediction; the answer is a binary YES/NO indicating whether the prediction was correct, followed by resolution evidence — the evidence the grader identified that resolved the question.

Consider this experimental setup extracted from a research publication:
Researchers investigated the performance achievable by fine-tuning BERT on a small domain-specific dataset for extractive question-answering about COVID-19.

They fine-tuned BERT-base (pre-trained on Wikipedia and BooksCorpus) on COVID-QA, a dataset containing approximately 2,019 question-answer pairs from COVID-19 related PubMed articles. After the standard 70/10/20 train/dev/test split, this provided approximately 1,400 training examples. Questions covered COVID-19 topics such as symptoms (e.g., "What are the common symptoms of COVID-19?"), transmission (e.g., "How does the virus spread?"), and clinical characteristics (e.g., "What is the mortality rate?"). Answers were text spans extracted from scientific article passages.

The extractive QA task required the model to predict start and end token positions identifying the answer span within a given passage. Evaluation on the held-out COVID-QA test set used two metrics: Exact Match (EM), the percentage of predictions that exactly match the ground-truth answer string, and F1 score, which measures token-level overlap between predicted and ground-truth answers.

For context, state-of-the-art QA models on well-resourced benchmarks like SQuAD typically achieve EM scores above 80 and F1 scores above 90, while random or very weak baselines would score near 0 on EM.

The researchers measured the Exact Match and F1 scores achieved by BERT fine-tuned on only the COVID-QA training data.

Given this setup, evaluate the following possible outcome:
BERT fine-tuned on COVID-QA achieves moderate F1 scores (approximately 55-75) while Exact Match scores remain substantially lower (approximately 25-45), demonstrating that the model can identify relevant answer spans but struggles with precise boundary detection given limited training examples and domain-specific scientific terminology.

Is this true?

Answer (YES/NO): NO